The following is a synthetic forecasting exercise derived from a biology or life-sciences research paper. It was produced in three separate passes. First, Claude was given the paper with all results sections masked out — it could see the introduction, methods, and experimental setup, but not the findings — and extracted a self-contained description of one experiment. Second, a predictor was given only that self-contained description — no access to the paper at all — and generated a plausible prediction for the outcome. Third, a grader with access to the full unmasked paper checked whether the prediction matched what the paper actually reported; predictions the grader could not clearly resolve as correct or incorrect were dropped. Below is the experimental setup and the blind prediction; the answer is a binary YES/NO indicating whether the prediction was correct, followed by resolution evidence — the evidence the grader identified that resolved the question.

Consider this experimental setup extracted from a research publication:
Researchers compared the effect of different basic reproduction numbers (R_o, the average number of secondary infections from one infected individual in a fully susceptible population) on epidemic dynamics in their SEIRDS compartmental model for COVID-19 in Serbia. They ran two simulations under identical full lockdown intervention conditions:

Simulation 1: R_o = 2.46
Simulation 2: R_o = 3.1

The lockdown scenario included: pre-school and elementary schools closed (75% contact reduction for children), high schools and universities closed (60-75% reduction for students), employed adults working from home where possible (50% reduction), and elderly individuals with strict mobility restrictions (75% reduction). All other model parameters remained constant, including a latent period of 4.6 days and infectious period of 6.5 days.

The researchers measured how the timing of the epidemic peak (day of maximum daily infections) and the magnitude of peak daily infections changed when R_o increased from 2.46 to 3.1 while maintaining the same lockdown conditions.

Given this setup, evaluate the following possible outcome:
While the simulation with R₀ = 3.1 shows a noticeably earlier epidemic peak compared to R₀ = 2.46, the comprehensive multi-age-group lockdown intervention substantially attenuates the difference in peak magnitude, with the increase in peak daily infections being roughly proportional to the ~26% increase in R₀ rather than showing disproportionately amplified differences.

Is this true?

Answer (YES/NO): NO